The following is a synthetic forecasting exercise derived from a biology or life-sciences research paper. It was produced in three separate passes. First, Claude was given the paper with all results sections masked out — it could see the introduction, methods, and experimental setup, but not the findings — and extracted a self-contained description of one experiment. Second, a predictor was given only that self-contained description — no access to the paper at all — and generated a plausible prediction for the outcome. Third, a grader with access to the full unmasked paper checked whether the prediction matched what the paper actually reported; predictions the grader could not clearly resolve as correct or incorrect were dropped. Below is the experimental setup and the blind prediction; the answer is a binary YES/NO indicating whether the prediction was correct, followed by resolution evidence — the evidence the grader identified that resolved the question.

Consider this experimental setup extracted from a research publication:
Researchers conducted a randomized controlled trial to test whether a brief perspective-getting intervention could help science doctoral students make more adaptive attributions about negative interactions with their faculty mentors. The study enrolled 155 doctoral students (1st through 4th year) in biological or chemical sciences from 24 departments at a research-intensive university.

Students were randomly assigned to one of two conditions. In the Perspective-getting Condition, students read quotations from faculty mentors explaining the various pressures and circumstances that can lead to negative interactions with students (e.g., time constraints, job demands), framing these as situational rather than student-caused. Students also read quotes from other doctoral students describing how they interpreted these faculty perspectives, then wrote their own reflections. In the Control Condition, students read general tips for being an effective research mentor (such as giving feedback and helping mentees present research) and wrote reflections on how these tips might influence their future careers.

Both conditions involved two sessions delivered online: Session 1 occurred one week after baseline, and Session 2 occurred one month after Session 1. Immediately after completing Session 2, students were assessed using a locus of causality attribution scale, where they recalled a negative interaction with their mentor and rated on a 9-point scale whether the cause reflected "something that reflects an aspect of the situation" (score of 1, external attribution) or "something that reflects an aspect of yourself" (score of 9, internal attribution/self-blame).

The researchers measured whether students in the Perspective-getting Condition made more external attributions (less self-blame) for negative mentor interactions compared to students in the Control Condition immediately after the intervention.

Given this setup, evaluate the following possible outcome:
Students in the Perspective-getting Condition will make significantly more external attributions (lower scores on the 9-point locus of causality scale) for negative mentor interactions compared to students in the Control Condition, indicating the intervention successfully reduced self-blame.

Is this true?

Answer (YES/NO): NO